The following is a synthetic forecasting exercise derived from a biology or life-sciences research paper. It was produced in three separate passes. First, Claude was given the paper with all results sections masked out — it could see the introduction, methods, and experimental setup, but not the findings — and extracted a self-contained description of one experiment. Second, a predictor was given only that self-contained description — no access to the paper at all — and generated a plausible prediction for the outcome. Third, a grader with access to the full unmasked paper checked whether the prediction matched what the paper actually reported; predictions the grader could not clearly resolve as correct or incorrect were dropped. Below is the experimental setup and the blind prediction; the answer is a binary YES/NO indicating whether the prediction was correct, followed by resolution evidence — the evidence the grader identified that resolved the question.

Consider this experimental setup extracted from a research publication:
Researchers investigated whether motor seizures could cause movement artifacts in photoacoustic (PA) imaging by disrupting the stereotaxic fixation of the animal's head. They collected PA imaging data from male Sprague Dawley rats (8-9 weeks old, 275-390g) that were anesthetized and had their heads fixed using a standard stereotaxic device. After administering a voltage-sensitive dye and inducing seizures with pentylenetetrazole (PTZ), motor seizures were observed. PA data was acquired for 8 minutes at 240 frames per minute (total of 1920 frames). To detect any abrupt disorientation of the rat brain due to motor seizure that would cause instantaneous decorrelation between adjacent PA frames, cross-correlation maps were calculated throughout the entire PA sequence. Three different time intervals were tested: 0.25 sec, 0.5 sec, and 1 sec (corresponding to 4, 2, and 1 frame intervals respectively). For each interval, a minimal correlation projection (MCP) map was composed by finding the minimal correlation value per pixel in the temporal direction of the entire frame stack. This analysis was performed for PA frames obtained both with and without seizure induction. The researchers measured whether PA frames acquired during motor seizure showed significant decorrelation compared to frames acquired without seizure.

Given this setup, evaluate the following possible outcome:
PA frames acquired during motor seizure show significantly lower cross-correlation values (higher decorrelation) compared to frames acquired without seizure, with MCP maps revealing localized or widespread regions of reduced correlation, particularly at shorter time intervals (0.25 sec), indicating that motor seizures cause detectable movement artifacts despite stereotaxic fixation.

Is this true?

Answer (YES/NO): NO